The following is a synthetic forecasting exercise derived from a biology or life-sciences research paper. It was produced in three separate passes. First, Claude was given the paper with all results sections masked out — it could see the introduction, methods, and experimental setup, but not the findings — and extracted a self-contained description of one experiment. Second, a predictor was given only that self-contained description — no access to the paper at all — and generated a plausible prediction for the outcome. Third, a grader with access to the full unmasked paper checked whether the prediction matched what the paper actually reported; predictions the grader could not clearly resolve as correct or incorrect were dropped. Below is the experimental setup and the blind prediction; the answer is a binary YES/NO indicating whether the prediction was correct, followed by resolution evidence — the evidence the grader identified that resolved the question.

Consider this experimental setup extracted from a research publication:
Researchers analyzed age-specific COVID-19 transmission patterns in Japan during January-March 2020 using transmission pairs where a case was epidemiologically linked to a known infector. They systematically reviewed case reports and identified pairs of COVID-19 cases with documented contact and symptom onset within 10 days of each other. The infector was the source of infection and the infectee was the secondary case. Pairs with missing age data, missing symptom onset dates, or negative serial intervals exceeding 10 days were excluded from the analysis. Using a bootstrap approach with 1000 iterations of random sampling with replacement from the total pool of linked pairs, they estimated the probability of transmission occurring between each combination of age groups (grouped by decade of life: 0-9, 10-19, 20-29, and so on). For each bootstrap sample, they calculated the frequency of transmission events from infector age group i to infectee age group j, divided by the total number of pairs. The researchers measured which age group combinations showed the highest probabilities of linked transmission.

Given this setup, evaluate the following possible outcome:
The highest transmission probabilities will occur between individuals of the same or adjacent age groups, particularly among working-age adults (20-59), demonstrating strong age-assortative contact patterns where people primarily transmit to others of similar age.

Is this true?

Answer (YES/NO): NO